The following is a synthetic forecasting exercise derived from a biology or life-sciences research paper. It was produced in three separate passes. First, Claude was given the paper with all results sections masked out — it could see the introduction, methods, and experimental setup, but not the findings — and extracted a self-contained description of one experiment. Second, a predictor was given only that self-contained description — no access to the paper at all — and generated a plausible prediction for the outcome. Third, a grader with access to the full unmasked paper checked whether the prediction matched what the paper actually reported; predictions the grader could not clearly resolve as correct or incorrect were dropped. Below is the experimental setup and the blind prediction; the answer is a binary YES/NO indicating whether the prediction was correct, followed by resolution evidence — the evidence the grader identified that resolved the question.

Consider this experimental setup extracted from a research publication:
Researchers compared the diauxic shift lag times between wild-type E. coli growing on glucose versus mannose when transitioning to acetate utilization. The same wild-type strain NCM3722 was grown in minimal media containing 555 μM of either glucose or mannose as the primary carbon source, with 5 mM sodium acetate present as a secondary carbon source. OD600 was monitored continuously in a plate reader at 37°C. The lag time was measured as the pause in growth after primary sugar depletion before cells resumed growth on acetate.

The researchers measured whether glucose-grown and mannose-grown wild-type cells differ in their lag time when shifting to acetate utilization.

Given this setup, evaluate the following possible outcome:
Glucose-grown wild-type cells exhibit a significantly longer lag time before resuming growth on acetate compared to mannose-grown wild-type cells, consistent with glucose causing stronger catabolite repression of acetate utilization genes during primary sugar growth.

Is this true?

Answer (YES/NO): YES